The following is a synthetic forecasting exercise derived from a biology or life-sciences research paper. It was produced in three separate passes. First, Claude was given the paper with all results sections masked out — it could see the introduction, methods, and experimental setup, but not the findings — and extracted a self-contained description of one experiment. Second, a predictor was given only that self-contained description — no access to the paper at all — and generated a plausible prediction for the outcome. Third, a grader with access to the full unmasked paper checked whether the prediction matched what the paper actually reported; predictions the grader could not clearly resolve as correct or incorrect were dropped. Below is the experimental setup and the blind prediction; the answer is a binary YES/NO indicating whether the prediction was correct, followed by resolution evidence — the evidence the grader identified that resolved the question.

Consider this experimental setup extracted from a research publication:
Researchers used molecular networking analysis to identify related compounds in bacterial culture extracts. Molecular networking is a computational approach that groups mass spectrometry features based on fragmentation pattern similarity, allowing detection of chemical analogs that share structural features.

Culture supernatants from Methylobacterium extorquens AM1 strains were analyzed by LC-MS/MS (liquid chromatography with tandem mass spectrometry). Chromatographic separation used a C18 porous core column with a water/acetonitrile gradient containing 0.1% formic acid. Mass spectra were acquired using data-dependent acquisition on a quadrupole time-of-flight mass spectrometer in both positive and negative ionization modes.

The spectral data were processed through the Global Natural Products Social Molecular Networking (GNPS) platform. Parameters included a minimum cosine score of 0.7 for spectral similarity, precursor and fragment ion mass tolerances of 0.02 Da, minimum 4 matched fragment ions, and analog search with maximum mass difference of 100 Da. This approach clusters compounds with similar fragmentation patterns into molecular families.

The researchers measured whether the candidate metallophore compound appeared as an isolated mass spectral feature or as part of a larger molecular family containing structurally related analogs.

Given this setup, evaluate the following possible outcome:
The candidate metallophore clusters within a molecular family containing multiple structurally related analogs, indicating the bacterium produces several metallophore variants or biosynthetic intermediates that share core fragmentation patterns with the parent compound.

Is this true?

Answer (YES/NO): YES